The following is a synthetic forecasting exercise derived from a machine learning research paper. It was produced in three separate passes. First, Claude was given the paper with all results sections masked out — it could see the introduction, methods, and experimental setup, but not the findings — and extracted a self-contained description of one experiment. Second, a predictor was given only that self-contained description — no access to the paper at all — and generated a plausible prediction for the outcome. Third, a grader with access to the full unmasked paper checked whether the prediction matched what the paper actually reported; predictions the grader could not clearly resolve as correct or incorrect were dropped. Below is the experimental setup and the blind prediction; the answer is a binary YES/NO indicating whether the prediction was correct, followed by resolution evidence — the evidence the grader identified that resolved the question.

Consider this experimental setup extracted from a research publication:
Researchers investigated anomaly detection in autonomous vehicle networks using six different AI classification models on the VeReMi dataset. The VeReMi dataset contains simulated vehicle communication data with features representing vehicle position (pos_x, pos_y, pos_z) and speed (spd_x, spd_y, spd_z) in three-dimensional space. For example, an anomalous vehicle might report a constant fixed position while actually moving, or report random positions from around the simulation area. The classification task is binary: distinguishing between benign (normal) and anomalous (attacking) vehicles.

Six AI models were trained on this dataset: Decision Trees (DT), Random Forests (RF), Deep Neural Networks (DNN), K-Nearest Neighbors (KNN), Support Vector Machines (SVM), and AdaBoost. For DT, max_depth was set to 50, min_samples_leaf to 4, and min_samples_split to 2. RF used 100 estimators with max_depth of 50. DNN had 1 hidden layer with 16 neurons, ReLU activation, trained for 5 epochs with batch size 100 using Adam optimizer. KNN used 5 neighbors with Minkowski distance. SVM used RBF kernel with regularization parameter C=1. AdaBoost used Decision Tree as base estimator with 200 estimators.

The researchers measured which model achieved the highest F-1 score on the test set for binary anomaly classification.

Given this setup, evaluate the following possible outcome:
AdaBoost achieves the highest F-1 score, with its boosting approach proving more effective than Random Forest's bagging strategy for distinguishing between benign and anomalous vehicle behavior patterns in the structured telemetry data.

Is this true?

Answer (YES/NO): NO